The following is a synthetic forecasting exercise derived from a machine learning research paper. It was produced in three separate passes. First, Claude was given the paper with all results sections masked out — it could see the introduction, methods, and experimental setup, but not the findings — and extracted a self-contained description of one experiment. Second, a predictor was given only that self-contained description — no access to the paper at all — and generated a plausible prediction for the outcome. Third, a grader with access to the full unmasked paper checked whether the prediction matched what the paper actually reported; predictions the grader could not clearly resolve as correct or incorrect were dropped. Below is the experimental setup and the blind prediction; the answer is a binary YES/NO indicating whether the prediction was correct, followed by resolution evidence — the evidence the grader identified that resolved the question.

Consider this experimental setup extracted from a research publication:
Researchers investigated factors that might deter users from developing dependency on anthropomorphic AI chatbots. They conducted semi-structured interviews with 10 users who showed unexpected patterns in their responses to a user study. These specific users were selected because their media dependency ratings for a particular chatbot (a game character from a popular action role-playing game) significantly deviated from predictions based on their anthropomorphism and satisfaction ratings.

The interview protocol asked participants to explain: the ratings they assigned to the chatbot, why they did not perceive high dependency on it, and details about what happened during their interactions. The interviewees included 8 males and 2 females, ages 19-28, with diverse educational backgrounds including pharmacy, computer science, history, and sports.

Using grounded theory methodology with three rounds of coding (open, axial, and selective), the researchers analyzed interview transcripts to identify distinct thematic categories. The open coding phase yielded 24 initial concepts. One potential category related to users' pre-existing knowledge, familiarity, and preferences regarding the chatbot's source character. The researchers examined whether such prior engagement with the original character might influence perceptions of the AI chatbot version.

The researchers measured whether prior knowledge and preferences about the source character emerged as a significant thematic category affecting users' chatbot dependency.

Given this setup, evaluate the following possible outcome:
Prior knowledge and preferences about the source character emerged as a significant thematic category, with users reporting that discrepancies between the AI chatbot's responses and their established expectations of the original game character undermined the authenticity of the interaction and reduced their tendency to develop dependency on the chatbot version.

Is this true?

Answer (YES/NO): YES